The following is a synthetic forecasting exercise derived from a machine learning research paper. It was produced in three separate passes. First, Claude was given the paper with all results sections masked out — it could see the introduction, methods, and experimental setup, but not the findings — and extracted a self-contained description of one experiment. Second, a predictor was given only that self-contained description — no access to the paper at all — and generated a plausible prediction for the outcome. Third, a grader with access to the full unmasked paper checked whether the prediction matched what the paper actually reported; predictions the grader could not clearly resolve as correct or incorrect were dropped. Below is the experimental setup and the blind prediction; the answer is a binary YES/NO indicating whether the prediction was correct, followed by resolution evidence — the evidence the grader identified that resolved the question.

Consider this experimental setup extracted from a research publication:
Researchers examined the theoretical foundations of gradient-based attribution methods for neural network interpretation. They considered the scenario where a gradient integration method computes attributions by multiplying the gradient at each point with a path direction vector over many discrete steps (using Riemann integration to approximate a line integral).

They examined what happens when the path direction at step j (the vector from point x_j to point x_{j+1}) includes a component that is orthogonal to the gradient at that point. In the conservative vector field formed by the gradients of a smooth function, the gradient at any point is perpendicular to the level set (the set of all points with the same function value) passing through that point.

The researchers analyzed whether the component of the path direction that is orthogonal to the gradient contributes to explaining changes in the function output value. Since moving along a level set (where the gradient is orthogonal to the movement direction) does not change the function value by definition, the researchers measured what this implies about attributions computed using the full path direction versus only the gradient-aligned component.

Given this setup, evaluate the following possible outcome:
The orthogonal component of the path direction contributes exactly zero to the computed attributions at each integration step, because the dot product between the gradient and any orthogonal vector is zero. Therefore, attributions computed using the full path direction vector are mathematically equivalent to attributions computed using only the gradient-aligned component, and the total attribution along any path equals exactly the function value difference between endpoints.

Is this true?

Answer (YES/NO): NO